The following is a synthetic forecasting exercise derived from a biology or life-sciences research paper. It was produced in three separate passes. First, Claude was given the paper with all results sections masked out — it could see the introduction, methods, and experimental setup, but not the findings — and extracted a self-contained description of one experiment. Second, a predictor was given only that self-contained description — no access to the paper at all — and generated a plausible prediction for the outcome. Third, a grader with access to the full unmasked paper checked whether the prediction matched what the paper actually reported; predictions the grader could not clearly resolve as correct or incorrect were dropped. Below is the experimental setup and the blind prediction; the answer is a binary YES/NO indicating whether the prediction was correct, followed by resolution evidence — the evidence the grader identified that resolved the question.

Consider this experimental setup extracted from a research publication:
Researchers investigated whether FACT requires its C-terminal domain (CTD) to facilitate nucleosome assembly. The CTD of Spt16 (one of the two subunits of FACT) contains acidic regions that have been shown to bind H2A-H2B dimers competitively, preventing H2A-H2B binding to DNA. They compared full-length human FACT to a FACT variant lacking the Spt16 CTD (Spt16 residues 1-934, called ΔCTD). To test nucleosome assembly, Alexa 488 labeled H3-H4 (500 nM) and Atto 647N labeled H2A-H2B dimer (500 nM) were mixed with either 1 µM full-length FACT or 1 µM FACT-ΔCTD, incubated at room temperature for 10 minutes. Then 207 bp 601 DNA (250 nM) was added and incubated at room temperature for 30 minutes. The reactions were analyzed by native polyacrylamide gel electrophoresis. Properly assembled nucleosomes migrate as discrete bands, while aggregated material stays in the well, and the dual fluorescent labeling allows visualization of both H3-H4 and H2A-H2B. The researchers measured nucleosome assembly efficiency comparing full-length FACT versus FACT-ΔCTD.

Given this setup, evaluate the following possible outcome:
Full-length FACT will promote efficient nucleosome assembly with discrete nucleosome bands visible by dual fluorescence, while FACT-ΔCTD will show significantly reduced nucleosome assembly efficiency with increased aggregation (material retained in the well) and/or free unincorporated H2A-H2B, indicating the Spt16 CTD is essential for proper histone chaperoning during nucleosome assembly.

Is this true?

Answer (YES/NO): YES